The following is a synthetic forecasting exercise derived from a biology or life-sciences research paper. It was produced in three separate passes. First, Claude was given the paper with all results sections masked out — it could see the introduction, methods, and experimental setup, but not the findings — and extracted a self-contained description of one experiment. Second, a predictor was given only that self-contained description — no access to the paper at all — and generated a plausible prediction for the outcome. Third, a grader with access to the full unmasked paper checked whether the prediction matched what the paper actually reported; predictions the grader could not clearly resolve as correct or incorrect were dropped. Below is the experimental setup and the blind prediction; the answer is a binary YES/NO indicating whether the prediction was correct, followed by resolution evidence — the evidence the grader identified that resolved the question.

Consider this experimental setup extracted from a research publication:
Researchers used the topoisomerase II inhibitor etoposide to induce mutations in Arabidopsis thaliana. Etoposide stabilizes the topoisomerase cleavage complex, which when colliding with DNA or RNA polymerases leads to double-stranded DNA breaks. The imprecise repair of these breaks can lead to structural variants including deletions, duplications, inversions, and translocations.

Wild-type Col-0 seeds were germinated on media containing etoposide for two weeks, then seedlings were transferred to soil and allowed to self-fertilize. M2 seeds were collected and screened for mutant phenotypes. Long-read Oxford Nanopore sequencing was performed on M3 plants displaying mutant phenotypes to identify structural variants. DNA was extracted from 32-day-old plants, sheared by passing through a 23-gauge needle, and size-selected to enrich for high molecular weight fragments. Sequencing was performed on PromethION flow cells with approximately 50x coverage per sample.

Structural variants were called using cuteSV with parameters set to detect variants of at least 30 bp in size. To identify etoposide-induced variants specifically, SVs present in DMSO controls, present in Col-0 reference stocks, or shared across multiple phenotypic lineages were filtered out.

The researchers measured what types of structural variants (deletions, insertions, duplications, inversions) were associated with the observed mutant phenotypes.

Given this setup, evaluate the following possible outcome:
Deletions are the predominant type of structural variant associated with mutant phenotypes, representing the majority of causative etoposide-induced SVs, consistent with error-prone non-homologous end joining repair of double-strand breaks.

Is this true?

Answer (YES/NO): NO